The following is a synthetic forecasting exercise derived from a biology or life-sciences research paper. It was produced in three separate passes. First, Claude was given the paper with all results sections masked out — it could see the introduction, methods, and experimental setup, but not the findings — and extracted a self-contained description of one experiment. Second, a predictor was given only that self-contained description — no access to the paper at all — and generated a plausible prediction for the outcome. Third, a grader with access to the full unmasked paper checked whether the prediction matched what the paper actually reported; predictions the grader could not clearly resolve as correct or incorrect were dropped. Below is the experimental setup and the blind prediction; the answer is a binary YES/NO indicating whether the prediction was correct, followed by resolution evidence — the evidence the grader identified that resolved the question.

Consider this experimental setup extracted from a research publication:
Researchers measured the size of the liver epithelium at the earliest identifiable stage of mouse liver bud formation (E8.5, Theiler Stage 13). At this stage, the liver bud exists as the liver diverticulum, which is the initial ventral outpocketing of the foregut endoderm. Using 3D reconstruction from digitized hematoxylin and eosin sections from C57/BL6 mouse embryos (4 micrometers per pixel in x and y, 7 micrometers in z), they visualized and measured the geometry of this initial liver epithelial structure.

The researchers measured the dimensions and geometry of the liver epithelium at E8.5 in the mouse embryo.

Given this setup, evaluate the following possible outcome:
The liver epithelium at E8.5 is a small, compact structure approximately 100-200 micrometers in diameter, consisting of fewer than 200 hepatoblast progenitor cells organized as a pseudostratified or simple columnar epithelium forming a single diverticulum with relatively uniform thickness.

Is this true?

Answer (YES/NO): NO